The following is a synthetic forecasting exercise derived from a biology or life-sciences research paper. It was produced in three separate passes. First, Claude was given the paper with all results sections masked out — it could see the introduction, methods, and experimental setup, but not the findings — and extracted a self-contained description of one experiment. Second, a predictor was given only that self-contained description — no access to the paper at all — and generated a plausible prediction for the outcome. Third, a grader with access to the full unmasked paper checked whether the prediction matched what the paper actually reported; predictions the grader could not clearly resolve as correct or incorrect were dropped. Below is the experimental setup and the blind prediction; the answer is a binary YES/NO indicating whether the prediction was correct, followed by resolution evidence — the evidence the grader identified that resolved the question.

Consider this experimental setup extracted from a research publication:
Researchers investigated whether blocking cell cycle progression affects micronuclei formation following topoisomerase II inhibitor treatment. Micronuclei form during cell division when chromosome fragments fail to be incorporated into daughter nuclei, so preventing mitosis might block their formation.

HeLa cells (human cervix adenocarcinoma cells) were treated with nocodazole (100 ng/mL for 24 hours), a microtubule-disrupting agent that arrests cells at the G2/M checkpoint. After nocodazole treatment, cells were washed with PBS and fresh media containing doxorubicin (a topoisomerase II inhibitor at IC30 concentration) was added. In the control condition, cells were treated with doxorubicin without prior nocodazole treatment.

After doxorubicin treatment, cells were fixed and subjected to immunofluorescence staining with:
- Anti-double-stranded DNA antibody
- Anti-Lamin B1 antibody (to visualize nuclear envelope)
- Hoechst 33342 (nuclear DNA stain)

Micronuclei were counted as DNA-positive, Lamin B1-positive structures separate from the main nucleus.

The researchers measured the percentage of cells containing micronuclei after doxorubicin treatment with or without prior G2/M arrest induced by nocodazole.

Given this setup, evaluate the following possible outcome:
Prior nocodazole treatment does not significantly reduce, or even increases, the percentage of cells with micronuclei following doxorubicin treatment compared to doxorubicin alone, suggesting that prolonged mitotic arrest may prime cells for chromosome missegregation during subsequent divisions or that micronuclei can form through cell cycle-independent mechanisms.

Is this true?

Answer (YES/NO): NO